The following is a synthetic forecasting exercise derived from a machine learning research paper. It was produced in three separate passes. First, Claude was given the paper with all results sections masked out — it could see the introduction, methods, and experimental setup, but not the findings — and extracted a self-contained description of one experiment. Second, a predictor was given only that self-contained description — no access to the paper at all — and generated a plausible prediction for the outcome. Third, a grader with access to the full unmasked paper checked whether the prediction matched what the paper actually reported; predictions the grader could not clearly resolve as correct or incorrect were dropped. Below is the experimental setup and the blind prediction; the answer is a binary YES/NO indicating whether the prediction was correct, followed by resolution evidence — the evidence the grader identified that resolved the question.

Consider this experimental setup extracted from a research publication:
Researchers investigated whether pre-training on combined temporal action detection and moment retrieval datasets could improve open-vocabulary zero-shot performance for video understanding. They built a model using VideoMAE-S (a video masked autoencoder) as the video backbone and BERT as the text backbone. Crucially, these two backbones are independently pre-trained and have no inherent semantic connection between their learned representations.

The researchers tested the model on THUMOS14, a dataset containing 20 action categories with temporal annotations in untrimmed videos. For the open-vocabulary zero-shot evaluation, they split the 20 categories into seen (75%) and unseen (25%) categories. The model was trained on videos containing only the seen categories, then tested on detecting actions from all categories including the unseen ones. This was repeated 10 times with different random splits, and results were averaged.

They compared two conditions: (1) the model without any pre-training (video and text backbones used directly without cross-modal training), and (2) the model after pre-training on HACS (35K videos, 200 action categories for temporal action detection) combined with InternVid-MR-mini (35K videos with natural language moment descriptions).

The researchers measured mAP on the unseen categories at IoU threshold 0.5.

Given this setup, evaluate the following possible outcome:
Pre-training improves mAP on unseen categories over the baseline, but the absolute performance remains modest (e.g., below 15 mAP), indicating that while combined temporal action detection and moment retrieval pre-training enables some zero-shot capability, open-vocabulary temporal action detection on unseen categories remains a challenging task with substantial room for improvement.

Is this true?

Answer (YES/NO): NO